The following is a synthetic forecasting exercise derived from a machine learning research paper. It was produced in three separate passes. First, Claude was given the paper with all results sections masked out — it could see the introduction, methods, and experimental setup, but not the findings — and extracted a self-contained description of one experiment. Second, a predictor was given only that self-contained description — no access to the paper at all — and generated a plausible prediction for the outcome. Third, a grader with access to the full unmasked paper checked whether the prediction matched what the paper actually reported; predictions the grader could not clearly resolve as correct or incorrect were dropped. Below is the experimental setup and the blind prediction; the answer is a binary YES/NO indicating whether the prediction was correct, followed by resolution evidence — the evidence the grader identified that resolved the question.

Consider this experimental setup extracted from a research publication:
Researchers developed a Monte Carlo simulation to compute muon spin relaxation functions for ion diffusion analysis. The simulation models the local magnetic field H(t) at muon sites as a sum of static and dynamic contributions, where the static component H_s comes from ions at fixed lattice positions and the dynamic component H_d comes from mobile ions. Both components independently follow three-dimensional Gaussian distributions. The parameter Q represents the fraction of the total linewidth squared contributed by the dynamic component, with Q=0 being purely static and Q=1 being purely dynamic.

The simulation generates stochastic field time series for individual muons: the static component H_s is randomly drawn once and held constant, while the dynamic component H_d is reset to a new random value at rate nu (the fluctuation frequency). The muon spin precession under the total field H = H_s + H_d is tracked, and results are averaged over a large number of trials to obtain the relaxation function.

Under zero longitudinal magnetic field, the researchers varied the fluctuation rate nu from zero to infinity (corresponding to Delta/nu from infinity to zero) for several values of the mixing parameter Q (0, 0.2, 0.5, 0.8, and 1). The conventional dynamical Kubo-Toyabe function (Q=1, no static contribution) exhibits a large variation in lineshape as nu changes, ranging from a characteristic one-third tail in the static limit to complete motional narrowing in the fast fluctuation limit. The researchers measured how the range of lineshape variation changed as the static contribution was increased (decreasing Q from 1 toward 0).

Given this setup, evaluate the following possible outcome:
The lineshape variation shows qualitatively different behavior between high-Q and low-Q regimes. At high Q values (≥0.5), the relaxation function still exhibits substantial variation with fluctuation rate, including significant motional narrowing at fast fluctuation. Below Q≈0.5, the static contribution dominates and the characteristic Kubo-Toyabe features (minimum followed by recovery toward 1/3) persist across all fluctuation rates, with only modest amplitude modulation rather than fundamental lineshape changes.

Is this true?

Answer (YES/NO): NO